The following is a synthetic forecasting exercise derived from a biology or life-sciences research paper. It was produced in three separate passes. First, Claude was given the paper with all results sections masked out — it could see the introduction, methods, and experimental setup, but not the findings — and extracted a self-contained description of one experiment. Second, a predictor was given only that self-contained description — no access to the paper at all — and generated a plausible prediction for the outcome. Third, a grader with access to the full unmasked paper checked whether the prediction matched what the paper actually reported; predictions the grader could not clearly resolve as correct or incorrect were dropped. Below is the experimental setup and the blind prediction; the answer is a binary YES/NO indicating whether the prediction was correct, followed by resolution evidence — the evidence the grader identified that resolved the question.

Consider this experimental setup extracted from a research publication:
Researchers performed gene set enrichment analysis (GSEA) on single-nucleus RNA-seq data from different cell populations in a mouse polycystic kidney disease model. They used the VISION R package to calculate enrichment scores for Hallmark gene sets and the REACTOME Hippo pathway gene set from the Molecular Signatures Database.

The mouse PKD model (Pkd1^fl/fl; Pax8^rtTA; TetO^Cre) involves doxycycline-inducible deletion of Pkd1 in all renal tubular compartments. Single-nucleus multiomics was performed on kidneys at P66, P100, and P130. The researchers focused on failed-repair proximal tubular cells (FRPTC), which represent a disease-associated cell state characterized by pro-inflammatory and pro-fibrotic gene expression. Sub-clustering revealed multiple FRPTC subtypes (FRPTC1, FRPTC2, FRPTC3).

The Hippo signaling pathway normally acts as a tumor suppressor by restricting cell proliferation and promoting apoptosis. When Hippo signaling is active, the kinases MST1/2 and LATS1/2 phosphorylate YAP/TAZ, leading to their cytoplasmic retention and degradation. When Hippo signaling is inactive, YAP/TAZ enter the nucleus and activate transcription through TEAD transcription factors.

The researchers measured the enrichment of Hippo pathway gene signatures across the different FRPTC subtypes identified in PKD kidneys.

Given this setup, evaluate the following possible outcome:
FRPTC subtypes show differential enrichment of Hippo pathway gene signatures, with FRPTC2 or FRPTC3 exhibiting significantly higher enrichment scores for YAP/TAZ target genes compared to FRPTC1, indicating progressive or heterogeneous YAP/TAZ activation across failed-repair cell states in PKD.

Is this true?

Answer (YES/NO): YES